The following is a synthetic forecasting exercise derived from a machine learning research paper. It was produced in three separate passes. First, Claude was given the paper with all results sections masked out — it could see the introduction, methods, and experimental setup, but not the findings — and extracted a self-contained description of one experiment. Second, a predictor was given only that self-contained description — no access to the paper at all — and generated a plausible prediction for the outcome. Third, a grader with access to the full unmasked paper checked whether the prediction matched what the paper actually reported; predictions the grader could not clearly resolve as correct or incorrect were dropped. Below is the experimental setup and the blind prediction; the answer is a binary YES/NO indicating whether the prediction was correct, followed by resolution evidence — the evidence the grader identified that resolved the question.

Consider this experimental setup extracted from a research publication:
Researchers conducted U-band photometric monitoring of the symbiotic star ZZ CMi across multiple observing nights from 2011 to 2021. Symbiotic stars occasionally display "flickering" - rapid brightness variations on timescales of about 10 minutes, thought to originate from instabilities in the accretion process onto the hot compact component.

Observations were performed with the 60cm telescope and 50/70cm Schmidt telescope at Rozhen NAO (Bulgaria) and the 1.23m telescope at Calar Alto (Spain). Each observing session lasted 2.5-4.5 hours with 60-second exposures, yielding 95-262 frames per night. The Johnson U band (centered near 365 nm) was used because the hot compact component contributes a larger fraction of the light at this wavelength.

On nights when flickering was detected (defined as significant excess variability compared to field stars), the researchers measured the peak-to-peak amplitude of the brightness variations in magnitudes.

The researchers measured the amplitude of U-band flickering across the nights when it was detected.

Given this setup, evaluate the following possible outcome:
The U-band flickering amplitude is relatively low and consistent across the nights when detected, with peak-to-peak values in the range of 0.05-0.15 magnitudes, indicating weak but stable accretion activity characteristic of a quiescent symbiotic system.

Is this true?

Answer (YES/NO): NO